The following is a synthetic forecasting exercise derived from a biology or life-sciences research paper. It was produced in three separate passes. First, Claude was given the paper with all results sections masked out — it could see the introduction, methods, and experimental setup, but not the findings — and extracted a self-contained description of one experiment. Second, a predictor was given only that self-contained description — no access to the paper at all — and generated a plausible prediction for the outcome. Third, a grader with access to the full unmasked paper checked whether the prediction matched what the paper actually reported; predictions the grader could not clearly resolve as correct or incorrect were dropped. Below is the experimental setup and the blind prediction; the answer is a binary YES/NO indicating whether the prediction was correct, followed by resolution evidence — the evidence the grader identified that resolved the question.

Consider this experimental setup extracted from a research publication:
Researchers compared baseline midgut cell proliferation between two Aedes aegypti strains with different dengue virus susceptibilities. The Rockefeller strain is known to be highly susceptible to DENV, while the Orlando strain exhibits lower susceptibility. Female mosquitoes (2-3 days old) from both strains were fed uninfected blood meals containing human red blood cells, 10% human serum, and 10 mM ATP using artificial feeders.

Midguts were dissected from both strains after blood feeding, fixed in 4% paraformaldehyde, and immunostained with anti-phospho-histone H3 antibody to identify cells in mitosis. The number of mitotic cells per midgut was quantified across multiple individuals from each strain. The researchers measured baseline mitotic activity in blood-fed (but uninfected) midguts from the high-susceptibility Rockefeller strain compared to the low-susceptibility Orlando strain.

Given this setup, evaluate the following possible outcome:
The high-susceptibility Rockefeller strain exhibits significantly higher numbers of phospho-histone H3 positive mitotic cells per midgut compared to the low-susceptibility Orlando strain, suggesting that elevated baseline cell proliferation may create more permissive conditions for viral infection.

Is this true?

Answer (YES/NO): NO